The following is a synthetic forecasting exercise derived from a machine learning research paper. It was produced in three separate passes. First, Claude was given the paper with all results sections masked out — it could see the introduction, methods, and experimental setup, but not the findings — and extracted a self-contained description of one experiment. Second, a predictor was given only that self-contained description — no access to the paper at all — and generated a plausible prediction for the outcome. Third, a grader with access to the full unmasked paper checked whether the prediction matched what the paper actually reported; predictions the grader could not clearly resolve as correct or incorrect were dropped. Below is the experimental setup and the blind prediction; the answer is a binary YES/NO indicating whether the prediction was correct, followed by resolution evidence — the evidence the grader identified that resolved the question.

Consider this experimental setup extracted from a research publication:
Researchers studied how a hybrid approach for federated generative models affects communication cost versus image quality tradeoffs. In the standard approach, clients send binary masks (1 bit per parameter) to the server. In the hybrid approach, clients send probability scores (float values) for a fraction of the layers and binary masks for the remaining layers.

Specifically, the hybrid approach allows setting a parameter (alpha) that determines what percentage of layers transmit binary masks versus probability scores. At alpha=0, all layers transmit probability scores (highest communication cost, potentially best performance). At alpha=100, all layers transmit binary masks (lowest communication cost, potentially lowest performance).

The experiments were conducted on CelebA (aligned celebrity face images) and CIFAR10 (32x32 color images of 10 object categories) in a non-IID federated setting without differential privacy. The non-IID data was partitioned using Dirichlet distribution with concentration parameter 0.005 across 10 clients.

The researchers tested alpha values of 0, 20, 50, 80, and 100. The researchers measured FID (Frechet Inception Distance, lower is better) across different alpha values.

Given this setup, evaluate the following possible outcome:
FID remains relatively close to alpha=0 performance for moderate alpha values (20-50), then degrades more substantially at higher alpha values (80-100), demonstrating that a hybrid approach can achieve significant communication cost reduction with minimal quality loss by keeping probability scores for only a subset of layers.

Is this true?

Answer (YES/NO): NO